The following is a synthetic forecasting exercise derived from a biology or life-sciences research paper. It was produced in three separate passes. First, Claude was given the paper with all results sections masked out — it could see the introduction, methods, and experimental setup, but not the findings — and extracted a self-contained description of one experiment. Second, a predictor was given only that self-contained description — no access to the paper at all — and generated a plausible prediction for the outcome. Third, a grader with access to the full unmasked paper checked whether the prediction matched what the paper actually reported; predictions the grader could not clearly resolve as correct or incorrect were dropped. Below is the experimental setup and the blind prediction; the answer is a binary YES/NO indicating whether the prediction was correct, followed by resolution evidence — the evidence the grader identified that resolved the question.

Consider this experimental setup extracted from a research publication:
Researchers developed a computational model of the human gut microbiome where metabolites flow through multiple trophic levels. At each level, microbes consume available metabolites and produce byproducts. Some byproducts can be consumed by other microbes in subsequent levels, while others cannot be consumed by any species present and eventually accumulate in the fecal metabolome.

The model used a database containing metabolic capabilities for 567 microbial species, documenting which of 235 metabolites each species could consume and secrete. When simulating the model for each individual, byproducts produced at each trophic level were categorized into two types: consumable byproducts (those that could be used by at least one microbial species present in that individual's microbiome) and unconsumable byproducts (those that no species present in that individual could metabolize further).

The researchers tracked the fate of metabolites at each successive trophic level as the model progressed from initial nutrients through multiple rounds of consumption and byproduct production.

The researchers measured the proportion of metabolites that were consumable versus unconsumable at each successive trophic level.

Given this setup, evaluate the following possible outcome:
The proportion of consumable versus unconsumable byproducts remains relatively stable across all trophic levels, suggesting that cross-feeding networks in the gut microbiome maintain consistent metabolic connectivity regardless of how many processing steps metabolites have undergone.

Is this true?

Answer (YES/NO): NO